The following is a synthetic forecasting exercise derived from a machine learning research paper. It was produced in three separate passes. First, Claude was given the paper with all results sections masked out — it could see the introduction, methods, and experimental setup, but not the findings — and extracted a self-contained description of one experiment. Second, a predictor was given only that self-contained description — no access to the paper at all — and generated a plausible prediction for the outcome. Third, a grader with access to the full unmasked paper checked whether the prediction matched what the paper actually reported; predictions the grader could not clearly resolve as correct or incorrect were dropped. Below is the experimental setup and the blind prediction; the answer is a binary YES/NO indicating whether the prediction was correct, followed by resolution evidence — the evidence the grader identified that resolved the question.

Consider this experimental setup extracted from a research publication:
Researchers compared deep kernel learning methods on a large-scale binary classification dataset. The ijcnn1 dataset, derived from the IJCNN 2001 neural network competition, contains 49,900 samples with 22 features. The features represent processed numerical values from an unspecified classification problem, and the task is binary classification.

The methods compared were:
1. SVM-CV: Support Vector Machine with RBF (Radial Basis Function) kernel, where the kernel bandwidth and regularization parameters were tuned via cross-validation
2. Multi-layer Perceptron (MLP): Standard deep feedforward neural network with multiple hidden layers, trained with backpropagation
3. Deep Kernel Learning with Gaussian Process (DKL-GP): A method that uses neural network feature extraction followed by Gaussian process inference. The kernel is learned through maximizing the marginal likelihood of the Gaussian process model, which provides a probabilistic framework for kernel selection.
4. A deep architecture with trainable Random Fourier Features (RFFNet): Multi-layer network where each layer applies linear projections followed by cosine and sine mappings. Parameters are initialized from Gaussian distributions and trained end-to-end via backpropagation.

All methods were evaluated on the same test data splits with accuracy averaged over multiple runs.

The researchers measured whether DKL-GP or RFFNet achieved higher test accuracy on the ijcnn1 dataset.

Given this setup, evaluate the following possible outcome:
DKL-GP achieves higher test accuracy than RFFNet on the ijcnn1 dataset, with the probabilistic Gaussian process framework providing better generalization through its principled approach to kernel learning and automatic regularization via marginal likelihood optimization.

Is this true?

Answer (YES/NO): YES